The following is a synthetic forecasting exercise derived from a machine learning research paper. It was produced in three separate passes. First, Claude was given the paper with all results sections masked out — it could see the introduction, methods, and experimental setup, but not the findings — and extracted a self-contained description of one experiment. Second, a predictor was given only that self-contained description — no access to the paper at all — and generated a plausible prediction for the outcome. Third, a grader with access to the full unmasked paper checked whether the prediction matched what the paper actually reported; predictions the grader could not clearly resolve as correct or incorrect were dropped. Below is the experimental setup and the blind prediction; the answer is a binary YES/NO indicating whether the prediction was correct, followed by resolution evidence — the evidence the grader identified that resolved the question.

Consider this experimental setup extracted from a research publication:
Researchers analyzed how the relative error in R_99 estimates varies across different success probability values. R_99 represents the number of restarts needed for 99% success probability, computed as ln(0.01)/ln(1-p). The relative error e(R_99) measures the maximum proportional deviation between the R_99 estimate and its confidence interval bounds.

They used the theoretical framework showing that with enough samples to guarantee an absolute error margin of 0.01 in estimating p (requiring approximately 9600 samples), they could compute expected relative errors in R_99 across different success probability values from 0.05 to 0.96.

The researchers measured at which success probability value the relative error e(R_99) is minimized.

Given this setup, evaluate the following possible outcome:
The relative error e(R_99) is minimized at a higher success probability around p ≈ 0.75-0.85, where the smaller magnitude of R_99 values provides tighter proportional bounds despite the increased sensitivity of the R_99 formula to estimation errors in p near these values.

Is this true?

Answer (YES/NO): NO